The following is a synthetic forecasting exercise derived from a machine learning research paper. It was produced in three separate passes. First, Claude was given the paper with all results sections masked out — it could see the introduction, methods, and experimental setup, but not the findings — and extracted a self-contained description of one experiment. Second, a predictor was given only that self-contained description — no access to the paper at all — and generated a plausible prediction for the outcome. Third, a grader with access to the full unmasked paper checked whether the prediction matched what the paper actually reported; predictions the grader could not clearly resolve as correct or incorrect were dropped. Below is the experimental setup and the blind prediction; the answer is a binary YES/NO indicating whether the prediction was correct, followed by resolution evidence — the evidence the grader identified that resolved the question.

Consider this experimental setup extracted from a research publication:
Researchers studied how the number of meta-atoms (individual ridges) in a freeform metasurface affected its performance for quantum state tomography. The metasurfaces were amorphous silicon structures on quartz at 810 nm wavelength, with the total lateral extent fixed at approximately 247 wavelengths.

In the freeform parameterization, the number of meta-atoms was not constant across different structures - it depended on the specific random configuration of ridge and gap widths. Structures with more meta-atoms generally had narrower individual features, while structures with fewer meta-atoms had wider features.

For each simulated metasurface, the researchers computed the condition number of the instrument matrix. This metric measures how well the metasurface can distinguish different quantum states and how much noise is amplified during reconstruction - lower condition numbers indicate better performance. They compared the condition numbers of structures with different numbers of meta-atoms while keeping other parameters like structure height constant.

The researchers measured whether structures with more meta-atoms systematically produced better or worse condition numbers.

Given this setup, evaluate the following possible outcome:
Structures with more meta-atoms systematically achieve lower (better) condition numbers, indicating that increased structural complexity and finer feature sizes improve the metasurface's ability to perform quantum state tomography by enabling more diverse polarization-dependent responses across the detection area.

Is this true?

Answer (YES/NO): NO